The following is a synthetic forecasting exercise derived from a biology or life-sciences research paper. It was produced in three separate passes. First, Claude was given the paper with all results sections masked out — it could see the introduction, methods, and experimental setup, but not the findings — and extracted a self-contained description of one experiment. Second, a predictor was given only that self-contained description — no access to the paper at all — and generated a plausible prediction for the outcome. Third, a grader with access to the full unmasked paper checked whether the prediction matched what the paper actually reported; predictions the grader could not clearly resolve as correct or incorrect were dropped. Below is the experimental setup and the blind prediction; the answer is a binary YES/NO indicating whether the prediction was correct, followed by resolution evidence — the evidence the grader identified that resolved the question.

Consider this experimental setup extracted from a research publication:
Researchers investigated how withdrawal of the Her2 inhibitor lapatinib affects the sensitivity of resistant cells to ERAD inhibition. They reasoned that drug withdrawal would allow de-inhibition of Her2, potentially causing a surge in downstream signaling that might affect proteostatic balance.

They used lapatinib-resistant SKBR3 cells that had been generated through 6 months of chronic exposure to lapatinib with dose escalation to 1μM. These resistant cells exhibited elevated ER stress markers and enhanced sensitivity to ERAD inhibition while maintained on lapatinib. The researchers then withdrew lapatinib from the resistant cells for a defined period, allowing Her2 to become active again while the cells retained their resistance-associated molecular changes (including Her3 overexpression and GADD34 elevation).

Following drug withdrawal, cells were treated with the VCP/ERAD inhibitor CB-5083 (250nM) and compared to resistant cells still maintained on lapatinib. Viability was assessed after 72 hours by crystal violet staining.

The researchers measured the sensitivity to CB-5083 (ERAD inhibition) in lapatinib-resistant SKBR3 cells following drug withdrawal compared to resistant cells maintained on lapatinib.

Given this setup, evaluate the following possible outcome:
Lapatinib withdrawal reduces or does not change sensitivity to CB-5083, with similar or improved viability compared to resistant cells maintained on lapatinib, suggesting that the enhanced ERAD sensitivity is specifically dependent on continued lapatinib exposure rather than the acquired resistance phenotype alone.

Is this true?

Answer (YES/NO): NO